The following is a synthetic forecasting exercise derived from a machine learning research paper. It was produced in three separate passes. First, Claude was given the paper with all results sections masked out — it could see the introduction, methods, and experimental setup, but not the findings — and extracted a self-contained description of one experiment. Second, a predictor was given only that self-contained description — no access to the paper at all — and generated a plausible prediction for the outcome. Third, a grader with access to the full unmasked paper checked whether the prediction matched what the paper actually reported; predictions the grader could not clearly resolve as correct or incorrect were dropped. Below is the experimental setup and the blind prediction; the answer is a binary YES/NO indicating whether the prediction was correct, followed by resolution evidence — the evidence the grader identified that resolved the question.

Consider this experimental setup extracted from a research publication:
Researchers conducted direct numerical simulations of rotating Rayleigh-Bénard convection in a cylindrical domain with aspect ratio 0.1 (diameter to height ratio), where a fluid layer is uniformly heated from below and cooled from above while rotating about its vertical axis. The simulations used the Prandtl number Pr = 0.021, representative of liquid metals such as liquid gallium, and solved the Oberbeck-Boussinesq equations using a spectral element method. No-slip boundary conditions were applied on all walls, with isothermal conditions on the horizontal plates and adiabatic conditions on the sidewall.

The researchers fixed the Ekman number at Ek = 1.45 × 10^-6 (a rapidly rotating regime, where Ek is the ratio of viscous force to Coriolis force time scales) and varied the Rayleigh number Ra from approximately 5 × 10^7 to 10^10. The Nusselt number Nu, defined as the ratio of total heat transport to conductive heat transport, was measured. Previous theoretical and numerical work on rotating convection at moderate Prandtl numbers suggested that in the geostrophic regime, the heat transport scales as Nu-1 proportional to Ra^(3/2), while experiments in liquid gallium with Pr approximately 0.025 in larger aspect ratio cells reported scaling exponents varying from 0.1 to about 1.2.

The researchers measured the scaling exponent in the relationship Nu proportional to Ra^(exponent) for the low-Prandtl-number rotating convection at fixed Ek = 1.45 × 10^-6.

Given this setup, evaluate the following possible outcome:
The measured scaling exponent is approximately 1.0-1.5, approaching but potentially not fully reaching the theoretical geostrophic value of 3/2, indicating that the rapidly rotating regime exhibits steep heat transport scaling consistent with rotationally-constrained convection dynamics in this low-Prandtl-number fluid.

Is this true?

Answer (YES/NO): YES